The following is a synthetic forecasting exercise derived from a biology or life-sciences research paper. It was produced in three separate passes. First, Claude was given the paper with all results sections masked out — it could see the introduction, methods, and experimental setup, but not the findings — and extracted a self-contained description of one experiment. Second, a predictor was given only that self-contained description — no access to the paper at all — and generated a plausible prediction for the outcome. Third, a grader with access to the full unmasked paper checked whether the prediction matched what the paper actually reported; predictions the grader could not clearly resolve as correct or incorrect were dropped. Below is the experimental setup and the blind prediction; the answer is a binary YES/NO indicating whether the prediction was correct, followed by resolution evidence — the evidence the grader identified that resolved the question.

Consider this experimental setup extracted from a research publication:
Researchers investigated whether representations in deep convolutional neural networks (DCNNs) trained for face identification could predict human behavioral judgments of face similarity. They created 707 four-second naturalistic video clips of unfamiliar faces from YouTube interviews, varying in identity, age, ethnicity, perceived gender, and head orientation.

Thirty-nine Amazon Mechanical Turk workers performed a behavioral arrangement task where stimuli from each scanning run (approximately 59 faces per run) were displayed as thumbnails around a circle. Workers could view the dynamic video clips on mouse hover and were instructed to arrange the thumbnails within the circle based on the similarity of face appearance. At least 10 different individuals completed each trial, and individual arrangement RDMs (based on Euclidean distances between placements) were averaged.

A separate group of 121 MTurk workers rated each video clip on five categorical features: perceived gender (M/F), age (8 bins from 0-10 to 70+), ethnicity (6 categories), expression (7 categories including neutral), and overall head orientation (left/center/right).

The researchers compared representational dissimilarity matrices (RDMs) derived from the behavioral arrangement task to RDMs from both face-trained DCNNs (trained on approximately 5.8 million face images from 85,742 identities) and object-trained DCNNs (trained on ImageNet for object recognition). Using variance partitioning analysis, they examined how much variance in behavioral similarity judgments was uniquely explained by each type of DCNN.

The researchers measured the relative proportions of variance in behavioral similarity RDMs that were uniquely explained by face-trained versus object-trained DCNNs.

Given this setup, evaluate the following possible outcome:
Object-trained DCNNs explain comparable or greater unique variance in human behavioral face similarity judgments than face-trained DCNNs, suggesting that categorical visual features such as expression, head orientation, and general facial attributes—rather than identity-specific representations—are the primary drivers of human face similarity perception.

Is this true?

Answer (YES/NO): NO